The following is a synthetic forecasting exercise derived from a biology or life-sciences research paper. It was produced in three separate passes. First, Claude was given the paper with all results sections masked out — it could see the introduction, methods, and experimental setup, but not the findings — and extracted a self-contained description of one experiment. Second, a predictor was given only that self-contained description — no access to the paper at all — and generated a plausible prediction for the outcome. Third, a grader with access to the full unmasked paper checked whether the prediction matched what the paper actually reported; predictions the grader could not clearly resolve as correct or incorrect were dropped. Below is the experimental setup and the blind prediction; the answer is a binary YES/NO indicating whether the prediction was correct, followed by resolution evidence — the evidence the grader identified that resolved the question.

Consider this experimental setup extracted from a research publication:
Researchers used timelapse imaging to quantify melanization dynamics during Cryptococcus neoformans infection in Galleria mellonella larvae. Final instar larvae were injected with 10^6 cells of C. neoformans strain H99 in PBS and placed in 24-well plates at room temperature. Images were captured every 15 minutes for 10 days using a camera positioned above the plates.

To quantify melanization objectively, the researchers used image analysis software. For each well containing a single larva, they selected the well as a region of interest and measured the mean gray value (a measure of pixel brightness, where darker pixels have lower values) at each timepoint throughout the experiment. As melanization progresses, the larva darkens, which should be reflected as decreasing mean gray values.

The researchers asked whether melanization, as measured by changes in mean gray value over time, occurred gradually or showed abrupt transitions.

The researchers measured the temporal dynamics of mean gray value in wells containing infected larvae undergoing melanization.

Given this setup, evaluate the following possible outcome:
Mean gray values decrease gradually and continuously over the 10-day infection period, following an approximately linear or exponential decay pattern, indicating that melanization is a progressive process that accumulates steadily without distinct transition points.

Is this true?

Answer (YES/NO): NO